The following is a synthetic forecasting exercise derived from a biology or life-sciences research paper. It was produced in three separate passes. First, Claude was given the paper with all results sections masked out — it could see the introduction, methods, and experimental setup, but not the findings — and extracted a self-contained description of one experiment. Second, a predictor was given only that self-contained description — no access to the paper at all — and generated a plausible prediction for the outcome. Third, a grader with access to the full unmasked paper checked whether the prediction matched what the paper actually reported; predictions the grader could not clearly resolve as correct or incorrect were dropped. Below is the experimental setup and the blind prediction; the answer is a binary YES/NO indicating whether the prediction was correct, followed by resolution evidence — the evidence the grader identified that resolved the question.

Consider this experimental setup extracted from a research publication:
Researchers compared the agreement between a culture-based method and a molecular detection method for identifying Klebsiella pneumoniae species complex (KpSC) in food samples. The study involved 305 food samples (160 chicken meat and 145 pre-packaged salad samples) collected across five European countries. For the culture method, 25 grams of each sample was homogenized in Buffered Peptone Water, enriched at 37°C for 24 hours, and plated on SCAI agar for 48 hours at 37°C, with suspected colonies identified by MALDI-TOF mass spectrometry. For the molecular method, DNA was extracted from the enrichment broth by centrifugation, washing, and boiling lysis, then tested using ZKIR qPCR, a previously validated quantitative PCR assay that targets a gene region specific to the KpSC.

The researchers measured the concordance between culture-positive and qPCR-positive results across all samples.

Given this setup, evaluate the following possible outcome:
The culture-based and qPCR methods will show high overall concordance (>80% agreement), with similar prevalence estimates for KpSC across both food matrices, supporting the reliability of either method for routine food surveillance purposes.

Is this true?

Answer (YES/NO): NO